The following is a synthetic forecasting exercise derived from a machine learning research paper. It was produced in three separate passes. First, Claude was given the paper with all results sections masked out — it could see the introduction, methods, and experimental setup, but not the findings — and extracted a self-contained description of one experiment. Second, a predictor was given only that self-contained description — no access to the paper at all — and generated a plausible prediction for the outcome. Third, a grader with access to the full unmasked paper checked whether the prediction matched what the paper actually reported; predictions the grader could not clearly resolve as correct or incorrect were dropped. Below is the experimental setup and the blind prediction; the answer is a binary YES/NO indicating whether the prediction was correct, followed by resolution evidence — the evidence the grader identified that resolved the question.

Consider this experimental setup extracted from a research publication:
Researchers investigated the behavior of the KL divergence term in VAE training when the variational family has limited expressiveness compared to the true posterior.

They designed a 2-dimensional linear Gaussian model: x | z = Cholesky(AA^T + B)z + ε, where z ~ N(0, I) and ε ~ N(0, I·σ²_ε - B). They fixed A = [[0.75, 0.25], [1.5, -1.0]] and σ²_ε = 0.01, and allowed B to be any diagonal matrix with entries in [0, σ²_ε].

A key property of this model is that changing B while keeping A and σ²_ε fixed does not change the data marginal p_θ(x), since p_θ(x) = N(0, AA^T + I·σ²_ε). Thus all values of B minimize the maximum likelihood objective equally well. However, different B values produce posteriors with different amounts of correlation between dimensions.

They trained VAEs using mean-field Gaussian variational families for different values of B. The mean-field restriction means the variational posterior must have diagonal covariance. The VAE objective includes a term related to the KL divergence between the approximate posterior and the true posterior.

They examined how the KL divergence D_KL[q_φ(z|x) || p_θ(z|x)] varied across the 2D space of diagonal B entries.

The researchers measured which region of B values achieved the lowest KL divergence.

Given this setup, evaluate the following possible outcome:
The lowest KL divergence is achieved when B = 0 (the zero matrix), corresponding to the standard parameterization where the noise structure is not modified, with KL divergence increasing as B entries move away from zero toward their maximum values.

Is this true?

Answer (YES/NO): NO